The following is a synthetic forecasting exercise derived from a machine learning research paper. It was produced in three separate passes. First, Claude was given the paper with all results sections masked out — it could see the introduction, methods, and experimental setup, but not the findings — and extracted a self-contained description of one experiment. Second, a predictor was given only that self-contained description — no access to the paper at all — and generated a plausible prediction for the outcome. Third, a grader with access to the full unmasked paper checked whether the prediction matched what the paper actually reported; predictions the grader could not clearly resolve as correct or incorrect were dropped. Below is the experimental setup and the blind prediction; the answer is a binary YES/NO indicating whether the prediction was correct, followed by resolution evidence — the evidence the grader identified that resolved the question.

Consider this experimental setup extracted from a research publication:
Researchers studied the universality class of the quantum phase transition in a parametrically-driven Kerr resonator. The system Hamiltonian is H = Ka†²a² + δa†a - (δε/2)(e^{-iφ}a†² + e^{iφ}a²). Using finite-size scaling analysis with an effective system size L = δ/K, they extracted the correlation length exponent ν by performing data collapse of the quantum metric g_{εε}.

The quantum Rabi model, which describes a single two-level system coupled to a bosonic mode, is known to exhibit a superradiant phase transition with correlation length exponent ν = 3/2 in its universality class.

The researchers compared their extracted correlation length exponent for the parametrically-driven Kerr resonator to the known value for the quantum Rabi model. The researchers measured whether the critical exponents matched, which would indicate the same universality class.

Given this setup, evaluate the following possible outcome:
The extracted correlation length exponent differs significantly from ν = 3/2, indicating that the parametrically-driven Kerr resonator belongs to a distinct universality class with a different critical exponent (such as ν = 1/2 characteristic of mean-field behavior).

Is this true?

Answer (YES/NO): NO